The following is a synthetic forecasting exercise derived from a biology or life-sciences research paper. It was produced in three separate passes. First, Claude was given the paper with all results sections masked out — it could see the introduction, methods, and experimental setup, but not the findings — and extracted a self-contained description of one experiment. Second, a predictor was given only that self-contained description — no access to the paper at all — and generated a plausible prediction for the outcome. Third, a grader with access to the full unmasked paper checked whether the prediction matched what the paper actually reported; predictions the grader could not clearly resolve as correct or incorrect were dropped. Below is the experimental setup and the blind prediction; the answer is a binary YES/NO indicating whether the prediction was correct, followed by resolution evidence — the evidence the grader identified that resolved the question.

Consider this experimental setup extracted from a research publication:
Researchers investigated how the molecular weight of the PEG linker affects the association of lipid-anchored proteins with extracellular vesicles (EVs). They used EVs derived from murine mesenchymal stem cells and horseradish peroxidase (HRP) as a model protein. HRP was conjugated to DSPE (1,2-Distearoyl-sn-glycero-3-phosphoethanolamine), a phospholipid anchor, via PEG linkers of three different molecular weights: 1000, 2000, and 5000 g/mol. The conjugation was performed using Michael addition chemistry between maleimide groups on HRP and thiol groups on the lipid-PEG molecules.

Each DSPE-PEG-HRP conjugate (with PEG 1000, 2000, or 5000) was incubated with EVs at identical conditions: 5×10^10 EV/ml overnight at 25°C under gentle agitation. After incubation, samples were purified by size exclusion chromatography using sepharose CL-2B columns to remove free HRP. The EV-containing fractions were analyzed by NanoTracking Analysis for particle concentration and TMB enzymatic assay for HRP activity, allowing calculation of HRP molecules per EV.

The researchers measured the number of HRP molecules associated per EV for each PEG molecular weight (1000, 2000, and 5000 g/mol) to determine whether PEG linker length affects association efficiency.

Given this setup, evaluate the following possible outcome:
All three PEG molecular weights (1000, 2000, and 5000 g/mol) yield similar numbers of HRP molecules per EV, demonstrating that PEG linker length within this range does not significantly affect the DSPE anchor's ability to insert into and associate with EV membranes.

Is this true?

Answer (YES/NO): YES